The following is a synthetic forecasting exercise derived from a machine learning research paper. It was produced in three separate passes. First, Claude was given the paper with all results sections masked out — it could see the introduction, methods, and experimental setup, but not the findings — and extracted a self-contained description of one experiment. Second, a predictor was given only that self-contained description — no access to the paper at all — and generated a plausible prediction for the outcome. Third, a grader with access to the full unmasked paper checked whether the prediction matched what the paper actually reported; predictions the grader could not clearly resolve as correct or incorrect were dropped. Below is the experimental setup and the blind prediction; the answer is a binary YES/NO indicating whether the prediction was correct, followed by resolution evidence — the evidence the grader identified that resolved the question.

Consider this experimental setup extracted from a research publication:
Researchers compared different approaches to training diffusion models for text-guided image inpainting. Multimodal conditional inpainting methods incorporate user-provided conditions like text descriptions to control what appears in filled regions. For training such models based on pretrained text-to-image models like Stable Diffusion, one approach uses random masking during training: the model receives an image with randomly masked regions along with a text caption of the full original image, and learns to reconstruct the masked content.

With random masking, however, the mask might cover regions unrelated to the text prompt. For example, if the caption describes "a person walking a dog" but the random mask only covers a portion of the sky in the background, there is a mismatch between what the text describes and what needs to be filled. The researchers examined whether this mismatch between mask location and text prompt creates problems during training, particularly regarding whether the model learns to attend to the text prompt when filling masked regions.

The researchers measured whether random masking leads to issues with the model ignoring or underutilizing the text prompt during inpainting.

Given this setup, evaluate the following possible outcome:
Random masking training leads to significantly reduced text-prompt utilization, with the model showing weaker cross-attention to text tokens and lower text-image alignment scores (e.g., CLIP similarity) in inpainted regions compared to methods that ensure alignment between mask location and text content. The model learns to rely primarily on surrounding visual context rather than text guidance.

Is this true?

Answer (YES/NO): YES